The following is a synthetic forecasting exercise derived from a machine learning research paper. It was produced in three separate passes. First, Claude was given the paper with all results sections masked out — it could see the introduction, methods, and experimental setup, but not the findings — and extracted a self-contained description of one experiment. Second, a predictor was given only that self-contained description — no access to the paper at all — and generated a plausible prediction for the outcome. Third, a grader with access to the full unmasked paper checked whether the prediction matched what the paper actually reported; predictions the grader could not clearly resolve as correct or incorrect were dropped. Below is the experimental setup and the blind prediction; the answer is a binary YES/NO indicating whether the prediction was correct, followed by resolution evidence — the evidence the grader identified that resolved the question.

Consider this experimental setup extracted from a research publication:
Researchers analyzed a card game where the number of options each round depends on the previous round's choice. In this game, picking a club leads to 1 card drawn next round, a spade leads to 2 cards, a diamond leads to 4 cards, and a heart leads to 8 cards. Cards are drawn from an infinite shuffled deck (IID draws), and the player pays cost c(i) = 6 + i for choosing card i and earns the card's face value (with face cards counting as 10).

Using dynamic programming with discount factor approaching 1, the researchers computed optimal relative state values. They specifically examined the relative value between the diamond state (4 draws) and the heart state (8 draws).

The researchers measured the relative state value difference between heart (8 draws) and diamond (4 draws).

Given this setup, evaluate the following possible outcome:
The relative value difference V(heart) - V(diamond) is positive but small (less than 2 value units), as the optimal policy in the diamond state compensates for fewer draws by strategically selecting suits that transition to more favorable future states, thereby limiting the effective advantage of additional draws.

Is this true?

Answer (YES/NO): YES